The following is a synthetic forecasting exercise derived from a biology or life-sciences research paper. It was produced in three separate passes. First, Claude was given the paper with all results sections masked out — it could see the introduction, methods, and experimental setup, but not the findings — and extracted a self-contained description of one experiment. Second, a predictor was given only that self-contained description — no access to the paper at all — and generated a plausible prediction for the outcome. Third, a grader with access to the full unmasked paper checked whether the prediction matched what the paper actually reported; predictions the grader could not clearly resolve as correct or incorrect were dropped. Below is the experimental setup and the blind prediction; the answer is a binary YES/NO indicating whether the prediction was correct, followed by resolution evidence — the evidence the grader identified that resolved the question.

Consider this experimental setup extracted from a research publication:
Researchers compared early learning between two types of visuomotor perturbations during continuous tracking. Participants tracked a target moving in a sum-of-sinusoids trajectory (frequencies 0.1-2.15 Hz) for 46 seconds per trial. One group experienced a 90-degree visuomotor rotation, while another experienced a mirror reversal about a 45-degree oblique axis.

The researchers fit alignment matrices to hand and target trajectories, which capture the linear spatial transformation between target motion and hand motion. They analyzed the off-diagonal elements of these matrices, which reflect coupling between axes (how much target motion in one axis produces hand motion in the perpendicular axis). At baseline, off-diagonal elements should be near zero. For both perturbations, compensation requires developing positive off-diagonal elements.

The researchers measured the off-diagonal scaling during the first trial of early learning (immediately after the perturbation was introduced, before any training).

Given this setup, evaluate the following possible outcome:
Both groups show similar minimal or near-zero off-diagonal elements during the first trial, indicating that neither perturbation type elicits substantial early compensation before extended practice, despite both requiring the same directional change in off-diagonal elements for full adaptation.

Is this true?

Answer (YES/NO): NO